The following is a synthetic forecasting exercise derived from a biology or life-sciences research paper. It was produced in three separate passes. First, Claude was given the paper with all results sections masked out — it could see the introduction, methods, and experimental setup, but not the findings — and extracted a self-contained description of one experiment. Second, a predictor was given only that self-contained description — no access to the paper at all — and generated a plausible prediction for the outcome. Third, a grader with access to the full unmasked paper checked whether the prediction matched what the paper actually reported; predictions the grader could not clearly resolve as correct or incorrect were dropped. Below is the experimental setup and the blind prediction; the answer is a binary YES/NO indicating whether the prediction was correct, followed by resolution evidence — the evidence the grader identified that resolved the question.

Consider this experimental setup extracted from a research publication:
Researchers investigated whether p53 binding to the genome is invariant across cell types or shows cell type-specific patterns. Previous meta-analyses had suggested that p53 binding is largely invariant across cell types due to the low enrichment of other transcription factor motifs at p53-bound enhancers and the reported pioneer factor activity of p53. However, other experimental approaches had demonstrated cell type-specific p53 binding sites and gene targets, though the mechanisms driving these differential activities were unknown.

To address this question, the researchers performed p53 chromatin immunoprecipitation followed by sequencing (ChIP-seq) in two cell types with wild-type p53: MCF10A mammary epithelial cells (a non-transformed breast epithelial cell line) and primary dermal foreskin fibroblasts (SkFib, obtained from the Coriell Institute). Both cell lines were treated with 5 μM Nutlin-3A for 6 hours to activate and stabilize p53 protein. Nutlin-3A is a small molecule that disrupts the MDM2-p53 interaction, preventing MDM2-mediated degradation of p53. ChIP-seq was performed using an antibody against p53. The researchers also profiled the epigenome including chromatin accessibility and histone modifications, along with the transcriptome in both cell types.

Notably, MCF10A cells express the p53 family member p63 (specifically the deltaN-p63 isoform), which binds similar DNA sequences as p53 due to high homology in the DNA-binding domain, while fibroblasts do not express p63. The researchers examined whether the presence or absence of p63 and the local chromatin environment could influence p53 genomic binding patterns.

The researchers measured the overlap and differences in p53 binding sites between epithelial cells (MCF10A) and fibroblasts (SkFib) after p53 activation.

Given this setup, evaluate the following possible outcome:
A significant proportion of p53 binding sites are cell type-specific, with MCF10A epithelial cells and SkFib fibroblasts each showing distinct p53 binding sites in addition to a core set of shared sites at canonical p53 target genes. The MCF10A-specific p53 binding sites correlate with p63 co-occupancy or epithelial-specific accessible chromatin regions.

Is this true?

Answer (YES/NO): YES